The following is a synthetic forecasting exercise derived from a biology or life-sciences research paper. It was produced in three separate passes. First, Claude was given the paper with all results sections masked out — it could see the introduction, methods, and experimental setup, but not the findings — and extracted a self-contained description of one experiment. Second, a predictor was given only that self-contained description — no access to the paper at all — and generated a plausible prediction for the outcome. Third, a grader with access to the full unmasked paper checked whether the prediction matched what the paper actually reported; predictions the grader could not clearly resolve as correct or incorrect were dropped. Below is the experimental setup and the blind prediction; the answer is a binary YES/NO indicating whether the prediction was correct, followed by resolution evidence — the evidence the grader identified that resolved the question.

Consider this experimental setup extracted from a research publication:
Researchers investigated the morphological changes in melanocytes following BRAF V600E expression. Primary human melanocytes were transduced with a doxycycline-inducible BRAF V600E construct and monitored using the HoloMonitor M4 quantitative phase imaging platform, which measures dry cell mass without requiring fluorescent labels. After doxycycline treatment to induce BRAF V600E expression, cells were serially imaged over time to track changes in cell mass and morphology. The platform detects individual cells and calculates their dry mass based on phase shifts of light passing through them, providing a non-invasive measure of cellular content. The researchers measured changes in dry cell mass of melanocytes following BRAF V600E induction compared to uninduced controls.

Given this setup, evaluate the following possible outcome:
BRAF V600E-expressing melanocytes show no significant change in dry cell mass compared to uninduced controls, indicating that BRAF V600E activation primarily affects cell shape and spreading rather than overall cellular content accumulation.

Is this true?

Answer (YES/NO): NO